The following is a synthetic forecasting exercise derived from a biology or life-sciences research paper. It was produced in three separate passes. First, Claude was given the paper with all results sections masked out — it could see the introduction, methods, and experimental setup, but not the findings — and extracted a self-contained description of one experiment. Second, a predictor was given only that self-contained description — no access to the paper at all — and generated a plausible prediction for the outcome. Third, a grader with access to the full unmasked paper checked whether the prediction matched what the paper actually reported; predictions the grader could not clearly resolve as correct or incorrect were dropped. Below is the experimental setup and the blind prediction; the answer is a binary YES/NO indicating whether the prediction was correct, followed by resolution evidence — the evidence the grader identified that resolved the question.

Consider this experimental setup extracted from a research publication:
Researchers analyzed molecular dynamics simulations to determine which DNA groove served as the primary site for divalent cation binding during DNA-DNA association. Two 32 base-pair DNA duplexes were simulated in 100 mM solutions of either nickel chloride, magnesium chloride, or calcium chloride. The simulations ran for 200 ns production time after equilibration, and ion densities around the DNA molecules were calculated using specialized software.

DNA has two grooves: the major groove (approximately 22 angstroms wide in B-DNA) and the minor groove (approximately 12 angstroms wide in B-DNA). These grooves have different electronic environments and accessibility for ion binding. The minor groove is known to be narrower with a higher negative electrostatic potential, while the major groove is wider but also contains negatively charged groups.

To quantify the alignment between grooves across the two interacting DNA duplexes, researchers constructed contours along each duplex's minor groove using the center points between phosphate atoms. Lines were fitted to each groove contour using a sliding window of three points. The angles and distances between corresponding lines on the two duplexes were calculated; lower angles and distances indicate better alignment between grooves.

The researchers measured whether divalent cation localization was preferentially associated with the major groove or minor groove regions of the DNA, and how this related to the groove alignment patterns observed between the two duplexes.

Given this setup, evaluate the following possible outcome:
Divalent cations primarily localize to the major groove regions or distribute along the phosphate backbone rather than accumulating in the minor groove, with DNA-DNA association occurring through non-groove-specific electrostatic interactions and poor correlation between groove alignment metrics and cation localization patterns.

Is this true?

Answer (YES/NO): NO